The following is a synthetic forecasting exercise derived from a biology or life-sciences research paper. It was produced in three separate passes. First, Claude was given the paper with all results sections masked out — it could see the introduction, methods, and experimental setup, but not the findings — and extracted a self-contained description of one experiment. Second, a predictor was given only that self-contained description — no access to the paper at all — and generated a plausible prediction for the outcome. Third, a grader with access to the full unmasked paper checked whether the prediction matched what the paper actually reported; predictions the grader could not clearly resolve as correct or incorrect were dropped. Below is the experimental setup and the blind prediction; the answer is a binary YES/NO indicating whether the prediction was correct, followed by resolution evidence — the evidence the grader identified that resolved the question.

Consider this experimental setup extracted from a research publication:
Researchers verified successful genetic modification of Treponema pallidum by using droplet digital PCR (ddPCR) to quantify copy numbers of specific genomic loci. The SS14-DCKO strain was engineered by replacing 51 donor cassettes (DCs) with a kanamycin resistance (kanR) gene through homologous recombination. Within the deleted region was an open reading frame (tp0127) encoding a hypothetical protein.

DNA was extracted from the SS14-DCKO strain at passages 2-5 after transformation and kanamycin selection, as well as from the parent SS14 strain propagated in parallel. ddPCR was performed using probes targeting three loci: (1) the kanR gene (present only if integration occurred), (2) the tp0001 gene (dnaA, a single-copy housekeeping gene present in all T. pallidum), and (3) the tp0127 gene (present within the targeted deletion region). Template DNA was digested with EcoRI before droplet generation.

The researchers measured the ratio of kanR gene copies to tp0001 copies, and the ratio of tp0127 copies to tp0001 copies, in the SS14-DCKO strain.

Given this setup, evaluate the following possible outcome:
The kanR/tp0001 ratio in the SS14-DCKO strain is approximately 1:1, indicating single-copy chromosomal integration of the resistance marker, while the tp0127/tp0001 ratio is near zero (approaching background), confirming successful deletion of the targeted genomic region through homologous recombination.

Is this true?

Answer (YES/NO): YES